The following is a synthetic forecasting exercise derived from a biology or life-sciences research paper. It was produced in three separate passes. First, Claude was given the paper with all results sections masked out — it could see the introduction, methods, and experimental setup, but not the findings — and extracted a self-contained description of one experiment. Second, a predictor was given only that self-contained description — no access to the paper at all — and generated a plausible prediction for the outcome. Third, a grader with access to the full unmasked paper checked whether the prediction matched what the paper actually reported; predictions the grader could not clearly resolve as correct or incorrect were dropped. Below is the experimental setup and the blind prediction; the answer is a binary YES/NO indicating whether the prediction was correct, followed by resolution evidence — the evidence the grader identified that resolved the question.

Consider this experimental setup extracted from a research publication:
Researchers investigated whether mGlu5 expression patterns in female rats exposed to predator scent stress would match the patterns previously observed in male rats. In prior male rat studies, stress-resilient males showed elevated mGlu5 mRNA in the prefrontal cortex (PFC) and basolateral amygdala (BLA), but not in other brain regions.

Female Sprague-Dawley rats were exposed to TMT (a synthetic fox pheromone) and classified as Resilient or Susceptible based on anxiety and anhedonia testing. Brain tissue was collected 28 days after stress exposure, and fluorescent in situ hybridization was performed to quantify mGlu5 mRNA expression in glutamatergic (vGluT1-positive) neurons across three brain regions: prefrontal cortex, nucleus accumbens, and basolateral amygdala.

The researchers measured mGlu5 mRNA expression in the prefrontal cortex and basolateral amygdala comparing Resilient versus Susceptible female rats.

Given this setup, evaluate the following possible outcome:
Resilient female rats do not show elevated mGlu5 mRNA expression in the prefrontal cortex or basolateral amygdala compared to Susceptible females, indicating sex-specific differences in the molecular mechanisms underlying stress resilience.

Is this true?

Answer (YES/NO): YES